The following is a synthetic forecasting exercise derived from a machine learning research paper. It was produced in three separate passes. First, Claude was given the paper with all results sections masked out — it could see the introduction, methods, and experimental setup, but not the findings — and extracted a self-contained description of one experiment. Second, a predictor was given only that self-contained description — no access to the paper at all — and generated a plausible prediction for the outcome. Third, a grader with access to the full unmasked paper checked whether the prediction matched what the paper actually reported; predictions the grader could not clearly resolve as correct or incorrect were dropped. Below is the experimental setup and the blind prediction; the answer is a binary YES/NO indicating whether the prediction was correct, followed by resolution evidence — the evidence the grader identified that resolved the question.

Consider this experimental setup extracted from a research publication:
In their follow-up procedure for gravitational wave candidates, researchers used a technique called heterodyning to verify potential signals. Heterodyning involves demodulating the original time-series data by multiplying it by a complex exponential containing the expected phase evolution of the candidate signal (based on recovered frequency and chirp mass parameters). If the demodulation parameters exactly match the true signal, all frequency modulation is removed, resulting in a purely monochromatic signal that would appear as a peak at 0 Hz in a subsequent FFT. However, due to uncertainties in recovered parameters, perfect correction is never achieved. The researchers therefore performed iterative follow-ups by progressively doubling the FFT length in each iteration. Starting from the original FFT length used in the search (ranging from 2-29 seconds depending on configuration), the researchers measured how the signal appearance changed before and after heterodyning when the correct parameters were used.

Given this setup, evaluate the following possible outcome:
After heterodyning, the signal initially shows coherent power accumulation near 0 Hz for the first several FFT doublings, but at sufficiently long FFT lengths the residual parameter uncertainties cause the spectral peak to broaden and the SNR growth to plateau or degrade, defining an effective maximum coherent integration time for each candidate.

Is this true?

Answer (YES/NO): NO